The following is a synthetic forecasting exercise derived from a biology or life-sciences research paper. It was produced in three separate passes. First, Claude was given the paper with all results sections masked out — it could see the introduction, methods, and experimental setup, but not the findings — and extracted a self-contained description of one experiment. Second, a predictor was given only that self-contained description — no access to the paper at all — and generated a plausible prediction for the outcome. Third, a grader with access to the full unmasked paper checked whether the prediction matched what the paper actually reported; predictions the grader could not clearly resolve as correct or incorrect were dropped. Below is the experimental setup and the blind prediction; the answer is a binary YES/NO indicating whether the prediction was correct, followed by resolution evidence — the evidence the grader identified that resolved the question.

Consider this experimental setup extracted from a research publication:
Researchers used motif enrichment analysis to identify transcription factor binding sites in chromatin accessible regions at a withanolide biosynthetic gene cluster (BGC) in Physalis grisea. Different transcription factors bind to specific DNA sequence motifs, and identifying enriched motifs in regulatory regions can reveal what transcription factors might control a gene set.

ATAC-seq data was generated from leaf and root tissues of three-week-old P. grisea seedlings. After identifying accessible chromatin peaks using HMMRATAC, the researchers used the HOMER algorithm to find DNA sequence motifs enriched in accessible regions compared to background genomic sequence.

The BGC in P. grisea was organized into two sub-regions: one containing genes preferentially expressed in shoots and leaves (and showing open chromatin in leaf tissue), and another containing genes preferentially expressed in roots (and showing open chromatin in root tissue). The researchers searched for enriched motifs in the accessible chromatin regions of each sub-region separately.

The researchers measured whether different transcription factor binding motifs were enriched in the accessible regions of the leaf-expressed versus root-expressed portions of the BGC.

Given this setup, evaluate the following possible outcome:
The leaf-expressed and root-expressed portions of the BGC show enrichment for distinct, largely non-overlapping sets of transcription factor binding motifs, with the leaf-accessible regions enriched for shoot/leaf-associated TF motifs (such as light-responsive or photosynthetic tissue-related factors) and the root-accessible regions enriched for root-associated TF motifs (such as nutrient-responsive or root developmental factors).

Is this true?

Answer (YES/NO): NO